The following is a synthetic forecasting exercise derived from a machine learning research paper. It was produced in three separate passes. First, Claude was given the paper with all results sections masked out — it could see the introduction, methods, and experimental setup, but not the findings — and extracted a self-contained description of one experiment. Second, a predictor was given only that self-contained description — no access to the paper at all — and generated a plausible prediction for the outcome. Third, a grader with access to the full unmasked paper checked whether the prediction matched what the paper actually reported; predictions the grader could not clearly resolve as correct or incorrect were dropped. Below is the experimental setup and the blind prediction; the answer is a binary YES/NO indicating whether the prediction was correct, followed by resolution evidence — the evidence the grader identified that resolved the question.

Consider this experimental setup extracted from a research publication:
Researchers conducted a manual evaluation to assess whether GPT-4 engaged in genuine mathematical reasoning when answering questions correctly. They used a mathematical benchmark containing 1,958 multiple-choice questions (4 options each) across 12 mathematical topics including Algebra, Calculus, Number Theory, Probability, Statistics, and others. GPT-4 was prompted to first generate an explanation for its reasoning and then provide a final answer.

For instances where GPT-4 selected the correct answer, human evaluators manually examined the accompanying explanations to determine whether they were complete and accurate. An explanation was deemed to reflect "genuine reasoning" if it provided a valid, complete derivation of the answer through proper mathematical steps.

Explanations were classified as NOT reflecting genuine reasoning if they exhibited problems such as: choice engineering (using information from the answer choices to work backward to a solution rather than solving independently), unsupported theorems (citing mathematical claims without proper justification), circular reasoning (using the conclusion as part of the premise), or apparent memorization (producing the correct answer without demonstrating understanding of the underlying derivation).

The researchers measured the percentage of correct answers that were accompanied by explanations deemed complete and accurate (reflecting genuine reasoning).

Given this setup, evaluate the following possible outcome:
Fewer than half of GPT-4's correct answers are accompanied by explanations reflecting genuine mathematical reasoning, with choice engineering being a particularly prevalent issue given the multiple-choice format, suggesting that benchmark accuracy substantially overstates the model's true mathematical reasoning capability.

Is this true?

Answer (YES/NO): NO